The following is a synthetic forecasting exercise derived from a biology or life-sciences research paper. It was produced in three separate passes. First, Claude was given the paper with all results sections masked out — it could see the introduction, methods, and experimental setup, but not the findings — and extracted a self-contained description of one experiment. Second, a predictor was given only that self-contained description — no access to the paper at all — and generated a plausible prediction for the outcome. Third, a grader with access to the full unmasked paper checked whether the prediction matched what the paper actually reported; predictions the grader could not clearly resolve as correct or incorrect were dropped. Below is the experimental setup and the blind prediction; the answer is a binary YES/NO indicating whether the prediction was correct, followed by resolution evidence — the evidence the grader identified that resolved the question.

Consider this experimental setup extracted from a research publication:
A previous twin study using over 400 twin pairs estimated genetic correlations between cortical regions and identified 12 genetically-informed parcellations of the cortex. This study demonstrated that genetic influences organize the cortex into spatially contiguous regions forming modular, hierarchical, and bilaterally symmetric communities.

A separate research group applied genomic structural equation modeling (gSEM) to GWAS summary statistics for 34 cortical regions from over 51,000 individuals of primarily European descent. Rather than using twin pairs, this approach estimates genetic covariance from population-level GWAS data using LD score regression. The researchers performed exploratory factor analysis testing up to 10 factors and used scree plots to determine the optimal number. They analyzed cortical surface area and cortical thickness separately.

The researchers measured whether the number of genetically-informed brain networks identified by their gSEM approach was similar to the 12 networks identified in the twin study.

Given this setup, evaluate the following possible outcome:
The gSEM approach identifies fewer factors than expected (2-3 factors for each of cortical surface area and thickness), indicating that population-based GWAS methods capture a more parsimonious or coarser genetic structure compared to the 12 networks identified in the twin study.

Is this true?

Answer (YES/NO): NO